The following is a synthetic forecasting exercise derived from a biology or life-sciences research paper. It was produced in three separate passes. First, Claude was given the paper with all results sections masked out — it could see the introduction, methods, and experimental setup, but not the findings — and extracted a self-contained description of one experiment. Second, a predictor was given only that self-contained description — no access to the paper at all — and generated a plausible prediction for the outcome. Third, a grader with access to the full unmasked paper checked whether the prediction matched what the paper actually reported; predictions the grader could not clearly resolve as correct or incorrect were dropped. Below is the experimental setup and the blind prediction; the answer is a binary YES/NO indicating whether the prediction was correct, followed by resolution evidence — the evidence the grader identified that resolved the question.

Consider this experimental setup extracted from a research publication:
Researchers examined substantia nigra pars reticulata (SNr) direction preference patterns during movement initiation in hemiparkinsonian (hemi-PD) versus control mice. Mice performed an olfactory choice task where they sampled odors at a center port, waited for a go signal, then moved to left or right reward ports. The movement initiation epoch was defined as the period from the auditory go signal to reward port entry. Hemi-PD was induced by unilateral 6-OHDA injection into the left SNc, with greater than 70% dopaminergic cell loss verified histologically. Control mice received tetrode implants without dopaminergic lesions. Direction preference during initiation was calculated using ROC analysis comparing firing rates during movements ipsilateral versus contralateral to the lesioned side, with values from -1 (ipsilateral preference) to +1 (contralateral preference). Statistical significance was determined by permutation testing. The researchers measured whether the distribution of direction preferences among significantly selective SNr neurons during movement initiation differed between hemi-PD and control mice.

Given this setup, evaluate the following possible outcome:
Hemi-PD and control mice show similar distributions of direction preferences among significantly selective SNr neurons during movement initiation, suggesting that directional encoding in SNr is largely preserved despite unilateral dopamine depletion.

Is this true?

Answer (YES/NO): NO